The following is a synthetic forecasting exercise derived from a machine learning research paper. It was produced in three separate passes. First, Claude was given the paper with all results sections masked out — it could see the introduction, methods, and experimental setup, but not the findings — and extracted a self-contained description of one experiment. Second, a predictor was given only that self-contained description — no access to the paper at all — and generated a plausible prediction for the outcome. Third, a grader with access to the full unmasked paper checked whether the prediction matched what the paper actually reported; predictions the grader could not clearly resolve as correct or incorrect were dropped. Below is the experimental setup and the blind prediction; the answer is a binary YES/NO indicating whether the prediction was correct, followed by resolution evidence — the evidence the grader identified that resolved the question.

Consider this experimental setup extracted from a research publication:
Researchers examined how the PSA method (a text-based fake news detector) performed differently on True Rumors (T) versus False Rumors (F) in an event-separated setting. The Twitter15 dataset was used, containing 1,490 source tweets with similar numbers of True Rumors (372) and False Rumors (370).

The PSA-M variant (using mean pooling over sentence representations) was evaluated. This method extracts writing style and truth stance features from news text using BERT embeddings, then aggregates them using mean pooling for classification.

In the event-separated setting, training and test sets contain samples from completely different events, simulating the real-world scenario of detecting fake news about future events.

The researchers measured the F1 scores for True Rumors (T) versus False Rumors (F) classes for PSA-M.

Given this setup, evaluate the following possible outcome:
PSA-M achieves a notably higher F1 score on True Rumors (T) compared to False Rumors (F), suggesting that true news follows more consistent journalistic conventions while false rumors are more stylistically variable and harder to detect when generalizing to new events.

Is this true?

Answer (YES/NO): NO